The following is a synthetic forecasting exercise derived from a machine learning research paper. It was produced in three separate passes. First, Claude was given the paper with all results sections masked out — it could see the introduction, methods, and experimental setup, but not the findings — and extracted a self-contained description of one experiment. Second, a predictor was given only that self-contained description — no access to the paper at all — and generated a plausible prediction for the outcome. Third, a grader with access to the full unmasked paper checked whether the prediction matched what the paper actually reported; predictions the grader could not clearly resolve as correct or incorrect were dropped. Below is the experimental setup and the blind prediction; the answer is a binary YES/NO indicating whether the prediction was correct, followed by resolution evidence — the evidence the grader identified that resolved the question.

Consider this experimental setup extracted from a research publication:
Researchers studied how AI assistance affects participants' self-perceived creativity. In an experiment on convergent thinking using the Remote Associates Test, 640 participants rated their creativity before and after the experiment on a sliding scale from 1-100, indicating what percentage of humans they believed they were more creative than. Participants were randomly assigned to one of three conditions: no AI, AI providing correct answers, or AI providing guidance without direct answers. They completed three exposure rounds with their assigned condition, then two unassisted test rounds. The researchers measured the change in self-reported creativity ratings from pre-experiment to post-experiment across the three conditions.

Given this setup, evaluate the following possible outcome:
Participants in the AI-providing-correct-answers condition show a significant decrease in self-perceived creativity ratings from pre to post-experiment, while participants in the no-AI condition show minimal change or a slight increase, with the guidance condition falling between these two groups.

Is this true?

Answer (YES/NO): NO